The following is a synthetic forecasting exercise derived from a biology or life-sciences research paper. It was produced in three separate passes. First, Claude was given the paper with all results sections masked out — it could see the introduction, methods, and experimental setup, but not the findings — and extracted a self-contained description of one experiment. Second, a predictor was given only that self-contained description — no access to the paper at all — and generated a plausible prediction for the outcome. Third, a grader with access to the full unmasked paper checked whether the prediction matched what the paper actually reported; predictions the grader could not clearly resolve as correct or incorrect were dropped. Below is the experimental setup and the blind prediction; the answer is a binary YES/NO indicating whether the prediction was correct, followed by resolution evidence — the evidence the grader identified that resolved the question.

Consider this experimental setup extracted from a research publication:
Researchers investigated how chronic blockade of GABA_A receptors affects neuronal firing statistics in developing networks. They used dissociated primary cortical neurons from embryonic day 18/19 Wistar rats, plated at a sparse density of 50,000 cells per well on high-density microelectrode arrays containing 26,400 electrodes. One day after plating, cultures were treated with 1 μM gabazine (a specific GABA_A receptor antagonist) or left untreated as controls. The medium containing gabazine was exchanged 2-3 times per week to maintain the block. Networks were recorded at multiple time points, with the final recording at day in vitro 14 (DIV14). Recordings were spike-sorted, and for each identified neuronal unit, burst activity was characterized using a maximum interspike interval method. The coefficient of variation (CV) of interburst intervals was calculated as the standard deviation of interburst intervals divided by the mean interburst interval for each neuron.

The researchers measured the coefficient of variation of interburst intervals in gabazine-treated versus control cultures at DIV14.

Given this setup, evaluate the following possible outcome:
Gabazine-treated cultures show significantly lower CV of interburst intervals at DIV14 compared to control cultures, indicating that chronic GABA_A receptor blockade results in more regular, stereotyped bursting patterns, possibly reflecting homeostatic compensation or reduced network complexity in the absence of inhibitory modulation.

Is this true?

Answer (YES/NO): YES